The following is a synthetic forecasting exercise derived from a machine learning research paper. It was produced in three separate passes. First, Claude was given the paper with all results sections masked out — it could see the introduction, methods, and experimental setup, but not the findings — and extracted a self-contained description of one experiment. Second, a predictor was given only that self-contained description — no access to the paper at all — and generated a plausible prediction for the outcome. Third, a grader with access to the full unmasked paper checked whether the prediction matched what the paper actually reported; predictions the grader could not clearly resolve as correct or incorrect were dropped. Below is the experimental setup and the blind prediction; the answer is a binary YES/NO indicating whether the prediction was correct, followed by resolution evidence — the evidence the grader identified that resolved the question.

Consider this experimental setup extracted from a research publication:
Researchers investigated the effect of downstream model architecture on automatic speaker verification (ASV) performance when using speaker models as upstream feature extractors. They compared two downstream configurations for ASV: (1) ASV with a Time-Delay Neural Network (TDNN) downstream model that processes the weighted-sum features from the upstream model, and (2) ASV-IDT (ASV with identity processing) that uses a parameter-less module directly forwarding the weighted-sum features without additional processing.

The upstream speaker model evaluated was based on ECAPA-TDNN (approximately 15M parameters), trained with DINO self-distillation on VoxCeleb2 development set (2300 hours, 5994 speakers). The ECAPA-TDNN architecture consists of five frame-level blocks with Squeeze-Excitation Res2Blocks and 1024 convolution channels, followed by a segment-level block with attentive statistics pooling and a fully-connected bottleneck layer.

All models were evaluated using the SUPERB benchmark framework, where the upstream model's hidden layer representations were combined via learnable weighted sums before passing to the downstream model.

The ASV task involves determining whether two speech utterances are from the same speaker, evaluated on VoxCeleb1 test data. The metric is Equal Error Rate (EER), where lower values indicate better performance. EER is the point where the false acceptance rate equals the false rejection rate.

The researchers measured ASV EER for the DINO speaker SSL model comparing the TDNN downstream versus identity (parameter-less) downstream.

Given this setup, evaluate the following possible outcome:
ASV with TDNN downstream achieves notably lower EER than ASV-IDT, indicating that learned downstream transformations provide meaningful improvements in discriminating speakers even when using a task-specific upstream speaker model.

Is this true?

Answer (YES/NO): NO